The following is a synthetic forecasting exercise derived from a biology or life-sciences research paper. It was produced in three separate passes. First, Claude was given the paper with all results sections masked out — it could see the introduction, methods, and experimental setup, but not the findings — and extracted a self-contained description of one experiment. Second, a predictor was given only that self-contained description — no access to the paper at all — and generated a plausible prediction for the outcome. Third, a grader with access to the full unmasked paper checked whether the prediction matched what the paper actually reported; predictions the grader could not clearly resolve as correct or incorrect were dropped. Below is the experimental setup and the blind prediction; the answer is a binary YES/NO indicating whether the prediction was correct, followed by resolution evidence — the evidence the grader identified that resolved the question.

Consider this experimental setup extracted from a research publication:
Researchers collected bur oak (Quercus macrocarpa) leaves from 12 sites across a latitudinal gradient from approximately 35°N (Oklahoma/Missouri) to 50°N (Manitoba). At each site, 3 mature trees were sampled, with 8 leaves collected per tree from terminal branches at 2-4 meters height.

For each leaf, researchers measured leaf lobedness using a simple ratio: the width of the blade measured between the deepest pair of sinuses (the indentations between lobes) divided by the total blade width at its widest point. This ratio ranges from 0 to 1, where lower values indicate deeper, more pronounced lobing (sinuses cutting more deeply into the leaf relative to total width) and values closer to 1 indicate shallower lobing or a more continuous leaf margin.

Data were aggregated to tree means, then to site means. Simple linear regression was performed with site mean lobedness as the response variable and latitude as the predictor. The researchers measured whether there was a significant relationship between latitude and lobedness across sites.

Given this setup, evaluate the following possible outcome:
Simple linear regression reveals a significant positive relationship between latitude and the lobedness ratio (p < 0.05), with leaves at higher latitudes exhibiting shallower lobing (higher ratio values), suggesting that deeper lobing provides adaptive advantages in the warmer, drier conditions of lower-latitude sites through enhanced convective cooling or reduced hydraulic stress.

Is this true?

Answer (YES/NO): NO